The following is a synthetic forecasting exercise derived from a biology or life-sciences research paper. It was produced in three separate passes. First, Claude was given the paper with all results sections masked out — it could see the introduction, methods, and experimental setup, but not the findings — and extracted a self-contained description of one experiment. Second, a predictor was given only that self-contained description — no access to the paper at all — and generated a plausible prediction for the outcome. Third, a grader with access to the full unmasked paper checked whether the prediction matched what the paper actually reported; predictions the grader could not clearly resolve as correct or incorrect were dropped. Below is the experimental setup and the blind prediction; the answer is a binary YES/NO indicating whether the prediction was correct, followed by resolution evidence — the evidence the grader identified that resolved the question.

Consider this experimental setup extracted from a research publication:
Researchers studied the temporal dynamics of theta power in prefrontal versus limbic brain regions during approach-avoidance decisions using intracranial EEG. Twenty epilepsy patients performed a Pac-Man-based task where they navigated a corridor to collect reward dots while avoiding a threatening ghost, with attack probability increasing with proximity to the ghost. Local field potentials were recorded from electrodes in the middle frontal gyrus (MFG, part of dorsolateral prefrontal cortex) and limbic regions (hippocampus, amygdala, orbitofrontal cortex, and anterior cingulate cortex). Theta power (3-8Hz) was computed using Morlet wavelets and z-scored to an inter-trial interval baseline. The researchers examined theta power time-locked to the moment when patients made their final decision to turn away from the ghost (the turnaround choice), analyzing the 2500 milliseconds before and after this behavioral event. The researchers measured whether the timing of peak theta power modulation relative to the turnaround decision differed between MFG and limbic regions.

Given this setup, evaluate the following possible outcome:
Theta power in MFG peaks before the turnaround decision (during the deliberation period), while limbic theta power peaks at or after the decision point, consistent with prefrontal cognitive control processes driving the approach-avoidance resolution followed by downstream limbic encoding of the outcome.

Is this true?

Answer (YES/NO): NO